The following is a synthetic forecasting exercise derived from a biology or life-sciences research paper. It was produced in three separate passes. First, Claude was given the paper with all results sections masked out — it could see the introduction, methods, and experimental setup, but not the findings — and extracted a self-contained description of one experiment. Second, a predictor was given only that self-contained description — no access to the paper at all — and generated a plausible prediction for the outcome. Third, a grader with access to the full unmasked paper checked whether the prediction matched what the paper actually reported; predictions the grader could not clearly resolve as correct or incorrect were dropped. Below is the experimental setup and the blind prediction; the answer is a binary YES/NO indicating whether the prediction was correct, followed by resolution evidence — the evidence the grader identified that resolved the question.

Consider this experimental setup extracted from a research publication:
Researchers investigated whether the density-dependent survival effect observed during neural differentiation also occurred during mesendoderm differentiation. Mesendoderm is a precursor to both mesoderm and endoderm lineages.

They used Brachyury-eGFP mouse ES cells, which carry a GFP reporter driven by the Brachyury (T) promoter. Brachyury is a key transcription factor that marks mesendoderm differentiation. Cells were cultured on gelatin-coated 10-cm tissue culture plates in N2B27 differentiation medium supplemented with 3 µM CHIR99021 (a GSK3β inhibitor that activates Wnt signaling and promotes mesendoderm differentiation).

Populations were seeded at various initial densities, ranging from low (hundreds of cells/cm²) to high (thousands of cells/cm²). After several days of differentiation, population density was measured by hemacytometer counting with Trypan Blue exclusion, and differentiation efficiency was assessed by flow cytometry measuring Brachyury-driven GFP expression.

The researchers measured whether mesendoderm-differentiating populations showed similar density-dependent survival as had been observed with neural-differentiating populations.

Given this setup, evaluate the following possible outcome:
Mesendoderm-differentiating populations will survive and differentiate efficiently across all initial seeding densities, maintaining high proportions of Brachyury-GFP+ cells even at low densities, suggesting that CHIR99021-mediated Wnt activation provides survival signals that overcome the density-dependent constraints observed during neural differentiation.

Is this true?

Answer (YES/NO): NO